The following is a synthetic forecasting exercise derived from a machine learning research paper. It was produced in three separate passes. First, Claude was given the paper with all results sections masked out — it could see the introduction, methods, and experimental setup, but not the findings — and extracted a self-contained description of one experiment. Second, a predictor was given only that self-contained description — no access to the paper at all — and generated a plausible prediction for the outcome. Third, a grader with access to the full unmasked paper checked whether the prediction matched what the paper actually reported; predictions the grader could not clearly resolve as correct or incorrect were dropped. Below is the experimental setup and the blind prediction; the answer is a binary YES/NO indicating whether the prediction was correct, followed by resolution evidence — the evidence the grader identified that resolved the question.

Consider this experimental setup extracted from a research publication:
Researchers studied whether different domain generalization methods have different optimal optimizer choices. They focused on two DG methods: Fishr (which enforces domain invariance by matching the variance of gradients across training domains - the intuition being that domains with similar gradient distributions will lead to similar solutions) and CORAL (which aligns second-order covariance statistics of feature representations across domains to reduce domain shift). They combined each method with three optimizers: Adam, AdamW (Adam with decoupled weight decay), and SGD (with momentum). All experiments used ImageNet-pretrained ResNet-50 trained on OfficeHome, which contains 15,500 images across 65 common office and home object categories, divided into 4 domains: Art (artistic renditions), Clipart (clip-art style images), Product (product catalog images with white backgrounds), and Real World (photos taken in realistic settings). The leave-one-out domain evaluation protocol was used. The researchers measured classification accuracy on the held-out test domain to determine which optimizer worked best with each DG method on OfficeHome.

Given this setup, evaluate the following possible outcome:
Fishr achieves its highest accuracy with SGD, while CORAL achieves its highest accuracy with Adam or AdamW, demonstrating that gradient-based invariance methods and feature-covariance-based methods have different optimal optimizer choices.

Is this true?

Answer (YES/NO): YES